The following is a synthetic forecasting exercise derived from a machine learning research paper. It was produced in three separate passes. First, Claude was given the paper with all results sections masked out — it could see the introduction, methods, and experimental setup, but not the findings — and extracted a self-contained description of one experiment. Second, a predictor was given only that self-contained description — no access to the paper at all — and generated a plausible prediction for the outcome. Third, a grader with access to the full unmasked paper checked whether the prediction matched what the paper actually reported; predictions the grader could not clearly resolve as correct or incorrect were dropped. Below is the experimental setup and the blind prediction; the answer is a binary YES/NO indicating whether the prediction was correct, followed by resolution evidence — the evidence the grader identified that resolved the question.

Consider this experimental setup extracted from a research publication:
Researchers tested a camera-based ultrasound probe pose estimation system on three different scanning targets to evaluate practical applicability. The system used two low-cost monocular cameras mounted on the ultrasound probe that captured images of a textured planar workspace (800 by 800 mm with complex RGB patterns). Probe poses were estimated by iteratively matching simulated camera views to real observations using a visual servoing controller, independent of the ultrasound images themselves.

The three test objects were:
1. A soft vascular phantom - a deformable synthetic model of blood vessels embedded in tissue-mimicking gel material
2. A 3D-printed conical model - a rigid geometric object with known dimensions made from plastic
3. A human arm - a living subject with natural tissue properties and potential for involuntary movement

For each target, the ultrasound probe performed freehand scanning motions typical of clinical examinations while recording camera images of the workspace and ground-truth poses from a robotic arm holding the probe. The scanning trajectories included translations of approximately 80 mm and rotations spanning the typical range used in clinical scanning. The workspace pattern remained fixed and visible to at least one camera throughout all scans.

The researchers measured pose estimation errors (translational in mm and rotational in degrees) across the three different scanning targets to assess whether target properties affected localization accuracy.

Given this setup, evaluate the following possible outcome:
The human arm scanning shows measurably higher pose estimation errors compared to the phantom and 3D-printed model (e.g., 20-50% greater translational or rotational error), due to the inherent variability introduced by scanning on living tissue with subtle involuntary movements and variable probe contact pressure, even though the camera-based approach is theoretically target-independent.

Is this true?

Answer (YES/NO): NO